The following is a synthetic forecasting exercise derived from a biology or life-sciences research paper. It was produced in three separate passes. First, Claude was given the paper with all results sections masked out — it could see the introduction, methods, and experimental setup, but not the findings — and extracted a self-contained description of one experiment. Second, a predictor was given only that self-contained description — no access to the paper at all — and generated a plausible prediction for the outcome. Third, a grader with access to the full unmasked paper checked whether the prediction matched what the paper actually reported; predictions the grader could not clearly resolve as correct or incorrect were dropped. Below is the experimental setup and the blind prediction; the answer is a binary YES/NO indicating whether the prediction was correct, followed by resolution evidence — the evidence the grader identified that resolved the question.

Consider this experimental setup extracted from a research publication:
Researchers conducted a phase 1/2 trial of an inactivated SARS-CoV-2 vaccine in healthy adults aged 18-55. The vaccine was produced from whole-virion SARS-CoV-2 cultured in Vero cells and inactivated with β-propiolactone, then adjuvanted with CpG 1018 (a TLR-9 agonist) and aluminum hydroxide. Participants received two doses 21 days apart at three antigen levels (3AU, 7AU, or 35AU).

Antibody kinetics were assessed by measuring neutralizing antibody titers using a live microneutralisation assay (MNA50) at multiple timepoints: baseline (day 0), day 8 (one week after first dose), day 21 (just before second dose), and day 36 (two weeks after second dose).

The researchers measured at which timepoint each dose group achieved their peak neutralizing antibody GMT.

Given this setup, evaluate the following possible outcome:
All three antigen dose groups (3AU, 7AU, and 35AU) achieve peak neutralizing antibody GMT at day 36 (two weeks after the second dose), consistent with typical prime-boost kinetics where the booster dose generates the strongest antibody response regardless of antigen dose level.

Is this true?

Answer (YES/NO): YES